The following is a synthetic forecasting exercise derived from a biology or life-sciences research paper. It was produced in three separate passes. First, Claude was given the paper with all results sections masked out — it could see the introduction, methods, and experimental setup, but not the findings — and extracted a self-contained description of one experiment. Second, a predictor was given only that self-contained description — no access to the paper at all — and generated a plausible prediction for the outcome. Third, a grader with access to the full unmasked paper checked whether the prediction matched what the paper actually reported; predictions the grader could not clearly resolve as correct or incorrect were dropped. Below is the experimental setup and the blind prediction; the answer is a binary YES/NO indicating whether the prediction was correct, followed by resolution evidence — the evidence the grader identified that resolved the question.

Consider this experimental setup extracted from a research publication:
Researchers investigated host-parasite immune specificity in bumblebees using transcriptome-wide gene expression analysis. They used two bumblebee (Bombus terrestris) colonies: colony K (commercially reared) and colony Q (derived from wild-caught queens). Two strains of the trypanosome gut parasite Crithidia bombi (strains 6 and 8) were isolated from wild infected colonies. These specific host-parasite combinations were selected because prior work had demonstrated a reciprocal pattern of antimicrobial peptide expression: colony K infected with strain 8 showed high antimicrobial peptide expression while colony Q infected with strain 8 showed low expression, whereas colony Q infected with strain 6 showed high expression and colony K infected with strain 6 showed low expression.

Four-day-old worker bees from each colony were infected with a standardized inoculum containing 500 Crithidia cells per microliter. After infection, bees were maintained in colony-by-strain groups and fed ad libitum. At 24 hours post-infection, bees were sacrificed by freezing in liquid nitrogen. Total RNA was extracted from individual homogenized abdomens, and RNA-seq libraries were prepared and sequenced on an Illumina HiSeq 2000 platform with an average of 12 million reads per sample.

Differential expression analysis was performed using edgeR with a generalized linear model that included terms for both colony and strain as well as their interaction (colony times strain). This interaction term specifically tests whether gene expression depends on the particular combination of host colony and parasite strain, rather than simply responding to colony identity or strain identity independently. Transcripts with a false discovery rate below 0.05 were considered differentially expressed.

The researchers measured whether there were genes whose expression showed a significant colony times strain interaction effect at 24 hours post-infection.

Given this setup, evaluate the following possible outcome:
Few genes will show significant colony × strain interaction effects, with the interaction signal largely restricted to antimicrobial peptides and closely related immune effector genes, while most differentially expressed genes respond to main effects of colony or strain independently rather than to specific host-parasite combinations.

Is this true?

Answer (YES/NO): NO